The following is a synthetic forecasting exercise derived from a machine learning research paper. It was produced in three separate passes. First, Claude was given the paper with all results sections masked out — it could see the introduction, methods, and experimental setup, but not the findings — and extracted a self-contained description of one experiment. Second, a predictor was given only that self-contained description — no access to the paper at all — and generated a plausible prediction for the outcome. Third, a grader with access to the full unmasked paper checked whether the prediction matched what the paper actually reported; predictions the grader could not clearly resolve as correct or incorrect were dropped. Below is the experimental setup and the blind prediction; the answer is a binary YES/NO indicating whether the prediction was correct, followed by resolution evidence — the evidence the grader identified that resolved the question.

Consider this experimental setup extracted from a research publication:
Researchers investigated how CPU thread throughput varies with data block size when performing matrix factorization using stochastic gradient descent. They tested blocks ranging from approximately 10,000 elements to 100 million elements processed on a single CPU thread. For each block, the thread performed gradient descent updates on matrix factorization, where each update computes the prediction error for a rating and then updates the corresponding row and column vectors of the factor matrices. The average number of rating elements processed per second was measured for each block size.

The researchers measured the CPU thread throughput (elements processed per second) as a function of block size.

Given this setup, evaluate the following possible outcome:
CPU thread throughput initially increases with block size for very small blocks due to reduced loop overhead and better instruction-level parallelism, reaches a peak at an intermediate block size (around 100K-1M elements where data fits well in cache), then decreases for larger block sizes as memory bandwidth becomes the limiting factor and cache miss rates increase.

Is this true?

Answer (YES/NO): NO